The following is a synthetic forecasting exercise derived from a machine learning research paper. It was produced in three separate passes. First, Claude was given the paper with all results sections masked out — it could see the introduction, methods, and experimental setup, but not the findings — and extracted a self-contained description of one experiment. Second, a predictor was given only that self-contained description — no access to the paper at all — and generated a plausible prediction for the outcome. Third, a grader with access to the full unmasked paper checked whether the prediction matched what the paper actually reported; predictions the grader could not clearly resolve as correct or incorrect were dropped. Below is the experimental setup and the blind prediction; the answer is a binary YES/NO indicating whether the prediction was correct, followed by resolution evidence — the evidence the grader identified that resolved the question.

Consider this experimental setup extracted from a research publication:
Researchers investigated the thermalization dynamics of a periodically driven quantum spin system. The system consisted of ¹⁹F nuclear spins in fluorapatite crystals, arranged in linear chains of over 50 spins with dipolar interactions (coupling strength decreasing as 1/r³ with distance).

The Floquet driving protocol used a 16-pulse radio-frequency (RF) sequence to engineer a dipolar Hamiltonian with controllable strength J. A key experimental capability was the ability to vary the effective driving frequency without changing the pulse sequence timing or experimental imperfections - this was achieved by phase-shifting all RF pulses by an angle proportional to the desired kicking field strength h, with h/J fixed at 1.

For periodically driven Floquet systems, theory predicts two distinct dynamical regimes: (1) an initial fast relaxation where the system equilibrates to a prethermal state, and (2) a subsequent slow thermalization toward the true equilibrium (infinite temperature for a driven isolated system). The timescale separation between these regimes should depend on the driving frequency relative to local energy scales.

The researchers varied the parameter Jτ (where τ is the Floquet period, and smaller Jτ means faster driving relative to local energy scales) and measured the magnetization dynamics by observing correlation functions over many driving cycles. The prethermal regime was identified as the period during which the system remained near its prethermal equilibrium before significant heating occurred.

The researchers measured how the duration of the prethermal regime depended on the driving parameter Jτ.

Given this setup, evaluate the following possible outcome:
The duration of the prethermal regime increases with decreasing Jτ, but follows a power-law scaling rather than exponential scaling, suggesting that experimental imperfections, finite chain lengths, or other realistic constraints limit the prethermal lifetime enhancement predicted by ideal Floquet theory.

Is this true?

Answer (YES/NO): NO